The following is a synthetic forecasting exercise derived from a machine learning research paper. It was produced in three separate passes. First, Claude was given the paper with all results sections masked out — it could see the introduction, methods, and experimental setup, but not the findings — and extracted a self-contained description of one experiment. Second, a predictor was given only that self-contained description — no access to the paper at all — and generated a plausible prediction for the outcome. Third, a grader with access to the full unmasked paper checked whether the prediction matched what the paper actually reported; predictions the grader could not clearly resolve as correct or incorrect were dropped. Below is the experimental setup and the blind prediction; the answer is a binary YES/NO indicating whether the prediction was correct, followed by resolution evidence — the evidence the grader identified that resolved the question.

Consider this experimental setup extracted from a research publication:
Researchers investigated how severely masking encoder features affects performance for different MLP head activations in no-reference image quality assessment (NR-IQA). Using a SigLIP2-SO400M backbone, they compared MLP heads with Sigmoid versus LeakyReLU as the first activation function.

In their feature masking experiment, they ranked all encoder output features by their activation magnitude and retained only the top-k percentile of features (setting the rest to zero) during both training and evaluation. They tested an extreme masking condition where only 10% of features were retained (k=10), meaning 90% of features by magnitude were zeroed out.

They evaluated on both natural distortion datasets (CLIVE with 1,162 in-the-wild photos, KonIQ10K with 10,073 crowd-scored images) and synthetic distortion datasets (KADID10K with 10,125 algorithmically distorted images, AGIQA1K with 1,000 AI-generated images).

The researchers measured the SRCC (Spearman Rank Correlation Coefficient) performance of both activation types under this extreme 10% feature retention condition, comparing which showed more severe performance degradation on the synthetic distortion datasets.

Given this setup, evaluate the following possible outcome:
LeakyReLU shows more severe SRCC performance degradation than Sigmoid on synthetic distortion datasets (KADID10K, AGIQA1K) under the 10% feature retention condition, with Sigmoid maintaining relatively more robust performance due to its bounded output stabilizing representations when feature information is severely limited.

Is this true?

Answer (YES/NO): NO